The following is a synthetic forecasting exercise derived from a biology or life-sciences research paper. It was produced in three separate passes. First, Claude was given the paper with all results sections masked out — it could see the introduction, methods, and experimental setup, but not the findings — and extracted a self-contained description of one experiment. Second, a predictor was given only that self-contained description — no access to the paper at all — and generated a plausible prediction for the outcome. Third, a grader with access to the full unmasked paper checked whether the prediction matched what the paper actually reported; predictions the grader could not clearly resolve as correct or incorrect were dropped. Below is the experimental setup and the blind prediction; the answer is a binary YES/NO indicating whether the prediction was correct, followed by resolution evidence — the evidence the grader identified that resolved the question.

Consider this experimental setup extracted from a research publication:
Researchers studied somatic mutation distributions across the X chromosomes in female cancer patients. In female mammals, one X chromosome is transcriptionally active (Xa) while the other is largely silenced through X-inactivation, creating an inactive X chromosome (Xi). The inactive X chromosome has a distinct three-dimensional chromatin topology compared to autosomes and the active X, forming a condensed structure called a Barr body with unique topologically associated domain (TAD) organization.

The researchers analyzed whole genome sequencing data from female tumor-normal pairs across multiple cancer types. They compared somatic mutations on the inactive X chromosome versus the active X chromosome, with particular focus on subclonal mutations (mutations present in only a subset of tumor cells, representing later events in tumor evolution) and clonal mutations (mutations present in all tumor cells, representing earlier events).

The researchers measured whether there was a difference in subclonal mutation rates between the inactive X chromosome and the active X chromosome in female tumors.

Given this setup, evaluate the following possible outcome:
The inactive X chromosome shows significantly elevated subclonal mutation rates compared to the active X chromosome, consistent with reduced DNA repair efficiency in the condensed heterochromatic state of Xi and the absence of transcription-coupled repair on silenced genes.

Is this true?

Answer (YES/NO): YES